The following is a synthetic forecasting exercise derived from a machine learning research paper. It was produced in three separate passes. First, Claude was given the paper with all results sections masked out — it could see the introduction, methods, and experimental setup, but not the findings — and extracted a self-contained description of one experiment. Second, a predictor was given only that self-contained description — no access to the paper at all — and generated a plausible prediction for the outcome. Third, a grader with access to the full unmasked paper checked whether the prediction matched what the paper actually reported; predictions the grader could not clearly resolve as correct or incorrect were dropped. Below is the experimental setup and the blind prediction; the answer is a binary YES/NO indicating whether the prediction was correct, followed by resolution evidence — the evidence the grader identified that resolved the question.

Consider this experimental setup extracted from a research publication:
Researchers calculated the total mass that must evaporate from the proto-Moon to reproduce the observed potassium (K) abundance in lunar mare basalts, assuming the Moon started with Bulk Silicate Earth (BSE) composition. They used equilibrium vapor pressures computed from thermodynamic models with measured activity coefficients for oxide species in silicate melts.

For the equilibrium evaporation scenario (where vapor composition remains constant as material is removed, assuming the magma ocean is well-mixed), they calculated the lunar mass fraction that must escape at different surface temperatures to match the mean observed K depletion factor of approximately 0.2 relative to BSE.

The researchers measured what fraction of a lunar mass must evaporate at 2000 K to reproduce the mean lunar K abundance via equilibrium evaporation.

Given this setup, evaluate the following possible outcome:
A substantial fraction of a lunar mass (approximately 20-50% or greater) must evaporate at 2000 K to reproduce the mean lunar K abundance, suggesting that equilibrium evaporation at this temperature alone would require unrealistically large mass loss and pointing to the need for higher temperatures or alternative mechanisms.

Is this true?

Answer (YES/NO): NO